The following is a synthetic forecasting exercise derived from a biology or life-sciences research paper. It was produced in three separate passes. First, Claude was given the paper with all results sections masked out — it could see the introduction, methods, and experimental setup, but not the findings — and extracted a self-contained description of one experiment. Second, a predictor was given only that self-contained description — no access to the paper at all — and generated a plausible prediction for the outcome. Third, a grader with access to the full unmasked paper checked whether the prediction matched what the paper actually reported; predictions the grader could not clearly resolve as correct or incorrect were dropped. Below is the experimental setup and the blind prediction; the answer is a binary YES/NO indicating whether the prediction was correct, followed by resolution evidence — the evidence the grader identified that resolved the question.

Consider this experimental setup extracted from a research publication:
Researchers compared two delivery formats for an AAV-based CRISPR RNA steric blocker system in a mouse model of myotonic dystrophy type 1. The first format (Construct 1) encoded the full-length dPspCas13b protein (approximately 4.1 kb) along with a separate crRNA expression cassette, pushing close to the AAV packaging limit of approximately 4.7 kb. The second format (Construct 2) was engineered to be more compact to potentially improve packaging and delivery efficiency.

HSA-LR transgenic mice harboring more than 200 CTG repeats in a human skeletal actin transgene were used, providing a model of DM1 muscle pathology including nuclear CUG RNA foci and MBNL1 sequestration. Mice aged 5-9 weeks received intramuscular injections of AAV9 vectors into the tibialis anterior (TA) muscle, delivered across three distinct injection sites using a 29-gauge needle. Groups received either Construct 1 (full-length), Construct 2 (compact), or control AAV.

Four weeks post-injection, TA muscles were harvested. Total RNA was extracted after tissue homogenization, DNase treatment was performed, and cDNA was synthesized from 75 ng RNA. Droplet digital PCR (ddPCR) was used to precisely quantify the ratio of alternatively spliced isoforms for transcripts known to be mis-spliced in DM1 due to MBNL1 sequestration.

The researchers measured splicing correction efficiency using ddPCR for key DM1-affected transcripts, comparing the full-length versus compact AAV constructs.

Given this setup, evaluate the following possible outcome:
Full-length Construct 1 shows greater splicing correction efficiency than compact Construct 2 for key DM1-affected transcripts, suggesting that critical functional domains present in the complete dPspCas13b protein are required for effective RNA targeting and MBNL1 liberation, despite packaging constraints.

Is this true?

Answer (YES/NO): NO